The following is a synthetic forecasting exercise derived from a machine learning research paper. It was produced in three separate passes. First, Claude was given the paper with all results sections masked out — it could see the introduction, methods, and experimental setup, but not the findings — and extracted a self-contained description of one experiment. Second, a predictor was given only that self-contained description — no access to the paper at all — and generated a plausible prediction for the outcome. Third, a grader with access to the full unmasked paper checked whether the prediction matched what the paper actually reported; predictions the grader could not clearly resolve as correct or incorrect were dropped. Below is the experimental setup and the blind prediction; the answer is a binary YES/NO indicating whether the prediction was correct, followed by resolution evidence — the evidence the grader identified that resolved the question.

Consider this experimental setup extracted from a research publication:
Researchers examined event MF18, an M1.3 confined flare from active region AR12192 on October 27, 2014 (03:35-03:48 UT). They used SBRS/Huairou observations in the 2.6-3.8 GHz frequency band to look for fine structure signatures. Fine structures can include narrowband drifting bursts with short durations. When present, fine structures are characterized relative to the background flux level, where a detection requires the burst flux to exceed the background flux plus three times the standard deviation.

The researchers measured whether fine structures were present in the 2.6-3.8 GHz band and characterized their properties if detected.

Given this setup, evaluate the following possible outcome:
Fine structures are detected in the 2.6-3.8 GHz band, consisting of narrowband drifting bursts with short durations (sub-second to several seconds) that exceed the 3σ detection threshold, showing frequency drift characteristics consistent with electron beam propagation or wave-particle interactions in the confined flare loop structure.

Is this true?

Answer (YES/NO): NO